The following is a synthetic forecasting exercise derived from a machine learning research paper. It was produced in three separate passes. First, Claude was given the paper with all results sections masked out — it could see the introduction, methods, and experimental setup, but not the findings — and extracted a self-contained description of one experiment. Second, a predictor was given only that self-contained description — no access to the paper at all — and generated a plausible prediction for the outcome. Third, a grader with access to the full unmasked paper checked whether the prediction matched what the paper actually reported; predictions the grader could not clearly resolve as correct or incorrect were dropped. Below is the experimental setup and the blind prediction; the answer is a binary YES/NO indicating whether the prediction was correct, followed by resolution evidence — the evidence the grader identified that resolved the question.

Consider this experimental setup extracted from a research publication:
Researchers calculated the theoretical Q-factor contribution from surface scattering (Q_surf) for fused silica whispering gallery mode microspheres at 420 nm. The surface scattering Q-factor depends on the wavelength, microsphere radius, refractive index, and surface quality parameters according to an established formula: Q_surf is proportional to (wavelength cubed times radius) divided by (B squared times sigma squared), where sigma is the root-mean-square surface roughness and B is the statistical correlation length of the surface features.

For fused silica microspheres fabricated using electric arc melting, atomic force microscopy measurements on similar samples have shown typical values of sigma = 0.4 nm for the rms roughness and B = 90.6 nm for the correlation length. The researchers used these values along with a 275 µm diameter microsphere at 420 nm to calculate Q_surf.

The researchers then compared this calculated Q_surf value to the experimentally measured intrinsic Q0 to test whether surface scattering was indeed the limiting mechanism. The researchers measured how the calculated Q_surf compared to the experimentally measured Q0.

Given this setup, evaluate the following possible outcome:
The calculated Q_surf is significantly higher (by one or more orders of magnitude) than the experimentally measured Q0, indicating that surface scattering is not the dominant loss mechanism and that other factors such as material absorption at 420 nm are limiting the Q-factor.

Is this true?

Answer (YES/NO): NO